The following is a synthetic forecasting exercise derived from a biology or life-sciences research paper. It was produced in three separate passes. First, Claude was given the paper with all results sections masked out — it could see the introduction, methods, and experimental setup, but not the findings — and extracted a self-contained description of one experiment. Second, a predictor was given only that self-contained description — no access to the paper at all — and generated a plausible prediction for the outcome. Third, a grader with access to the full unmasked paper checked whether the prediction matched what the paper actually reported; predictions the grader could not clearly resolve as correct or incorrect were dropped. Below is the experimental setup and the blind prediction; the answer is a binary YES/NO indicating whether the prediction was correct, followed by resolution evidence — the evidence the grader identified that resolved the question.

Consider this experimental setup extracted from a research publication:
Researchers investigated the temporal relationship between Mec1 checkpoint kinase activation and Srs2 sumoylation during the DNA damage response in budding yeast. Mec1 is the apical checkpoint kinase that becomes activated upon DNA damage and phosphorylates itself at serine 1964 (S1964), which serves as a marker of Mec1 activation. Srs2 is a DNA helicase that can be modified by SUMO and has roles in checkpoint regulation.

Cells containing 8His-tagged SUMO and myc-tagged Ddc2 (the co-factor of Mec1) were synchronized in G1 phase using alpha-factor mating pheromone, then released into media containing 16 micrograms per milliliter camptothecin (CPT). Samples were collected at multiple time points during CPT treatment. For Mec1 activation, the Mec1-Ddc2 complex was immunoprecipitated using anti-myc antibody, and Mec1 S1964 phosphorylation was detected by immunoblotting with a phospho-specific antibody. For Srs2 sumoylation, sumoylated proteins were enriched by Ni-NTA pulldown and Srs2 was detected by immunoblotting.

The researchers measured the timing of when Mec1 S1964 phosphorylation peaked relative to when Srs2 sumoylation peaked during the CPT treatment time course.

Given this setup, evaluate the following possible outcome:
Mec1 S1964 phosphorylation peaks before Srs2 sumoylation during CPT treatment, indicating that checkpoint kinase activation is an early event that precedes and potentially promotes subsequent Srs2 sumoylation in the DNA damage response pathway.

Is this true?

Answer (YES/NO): YES